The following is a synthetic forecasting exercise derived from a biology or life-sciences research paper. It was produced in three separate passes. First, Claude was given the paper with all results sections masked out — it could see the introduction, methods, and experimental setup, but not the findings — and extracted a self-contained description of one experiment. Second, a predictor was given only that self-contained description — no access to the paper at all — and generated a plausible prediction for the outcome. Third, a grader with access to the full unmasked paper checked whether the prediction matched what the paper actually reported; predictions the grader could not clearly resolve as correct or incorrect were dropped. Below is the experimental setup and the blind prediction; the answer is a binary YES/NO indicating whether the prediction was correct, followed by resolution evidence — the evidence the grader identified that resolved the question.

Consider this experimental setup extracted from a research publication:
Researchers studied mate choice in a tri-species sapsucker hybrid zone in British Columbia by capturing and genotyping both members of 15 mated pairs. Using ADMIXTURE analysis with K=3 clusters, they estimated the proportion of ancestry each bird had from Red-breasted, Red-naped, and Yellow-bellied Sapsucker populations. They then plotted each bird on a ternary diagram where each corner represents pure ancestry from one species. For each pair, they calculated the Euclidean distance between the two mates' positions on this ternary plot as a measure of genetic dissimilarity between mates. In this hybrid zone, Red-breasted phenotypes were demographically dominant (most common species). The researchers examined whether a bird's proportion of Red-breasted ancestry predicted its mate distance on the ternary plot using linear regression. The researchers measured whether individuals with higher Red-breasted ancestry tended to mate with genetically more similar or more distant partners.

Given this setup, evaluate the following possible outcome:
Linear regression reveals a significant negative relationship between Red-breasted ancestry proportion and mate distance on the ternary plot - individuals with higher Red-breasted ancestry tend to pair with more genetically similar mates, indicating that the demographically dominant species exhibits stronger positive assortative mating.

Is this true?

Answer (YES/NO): YES